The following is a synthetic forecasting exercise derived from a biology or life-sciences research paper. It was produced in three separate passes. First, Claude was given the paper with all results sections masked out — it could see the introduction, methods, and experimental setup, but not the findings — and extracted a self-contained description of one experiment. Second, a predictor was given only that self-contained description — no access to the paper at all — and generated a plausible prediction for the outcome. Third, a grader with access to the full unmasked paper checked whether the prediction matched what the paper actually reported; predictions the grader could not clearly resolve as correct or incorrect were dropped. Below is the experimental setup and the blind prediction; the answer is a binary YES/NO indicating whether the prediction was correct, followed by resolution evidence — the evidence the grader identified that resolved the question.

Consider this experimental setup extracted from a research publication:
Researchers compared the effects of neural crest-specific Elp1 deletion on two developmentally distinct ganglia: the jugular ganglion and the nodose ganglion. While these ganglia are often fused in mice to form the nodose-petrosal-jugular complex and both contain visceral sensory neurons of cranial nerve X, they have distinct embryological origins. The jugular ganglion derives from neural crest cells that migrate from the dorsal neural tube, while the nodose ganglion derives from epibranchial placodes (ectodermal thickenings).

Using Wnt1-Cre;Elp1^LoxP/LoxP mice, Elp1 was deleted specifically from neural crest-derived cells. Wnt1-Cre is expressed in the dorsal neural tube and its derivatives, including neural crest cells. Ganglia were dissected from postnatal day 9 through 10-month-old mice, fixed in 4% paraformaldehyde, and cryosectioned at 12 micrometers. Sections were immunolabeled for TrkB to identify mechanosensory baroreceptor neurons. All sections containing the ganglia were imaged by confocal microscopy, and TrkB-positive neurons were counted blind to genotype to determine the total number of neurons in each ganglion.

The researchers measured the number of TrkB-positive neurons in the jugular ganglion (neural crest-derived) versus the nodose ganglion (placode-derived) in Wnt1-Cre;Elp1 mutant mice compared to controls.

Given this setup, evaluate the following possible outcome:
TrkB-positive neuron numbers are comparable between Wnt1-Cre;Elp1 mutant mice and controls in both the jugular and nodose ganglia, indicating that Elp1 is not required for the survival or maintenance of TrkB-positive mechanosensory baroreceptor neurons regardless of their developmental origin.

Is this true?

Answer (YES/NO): NO